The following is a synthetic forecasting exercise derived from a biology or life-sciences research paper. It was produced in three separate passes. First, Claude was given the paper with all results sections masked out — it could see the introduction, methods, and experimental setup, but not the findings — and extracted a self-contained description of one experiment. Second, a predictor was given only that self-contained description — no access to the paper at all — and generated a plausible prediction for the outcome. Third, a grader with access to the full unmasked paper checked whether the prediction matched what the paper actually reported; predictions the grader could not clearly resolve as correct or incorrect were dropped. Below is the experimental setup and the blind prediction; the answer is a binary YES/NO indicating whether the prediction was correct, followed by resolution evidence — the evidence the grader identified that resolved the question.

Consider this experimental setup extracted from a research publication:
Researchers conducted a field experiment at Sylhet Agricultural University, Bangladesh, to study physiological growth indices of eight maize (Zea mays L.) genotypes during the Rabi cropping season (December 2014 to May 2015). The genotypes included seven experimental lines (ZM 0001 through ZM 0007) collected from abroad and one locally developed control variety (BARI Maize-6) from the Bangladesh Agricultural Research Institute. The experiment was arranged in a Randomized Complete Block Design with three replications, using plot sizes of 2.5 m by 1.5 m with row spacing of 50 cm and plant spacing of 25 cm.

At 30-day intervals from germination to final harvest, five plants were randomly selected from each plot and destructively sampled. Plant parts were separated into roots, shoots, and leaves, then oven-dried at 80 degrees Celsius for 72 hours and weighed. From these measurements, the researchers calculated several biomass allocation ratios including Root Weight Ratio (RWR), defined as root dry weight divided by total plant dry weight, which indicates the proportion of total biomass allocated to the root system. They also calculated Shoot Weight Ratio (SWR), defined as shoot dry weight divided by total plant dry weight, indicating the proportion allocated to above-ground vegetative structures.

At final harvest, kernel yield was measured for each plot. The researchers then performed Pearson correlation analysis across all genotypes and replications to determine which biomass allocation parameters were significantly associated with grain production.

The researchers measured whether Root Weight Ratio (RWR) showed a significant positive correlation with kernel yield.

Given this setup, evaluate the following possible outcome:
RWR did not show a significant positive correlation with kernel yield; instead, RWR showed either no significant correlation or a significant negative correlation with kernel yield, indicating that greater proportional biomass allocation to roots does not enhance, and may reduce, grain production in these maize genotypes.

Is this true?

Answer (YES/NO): YES